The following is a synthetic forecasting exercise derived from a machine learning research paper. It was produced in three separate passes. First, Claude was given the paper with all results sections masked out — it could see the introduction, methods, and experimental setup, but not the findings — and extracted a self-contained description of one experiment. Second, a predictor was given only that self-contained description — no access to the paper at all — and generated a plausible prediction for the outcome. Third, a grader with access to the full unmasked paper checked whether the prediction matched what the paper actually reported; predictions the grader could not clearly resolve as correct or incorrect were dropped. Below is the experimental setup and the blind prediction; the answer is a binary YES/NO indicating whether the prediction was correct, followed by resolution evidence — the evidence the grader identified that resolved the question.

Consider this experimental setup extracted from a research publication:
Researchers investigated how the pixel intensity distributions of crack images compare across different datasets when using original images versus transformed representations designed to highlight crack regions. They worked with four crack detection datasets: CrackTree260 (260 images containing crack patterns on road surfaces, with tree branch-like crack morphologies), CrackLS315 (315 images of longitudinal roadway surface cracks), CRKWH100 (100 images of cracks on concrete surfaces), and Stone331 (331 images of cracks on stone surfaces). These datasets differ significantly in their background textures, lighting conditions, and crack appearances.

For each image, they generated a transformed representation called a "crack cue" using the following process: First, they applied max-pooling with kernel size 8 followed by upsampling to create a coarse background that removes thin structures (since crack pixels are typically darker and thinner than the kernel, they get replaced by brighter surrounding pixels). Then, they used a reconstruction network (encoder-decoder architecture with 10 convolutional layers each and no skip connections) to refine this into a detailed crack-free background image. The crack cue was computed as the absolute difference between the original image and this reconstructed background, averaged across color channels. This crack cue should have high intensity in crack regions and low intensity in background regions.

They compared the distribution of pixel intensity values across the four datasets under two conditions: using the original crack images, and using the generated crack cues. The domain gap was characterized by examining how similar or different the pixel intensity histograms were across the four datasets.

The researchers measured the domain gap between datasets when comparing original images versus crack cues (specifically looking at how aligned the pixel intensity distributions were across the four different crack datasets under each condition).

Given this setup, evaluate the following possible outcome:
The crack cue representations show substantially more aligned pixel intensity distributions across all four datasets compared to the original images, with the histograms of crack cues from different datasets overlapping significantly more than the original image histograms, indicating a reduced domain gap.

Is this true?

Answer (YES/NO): YES